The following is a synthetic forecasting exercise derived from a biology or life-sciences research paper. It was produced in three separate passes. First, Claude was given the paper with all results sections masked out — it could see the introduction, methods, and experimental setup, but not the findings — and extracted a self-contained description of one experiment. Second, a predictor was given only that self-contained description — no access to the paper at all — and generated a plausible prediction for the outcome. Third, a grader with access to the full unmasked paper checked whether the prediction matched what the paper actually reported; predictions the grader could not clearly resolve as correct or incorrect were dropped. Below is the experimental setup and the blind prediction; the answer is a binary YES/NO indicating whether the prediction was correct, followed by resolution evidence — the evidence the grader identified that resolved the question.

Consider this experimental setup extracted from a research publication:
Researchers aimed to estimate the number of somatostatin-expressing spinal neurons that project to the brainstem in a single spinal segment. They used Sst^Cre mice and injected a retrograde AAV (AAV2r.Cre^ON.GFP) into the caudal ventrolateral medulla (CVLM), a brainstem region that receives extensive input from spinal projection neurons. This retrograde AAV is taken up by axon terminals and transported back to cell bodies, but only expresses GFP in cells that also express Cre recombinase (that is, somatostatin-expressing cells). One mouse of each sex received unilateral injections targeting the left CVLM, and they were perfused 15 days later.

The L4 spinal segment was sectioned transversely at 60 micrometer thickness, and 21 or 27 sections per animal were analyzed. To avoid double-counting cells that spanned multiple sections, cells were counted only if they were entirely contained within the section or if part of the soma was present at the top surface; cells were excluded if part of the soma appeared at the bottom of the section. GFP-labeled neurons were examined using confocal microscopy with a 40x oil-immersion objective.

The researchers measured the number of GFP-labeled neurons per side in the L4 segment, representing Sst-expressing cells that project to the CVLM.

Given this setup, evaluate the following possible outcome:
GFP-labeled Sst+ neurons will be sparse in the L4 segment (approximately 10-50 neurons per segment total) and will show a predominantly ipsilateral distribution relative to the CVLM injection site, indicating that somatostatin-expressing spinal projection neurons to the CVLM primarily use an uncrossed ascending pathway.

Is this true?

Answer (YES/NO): NO